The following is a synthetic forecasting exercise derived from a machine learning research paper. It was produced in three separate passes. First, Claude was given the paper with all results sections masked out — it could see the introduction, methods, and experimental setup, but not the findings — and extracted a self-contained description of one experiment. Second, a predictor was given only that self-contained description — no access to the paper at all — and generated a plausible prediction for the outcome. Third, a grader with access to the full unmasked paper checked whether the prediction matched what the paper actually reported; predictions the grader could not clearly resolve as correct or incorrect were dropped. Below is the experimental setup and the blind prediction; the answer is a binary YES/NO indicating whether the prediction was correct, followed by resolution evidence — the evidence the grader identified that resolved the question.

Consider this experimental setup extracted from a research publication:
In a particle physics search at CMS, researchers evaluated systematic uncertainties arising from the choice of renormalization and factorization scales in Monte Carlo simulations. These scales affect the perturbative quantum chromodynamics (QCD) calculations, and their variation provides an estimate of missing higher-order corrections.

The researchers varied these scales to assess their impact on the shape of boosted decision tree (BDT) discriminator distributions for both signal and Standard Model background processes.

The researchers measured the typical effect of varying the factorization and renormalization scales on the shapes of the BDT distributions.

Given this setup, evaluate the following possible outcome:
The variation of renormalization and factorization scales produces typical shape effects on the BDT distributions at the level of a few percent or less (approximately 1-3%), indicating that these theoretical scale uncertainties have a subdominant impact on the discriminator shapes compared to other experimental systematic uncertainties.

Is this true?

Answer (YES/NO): NO